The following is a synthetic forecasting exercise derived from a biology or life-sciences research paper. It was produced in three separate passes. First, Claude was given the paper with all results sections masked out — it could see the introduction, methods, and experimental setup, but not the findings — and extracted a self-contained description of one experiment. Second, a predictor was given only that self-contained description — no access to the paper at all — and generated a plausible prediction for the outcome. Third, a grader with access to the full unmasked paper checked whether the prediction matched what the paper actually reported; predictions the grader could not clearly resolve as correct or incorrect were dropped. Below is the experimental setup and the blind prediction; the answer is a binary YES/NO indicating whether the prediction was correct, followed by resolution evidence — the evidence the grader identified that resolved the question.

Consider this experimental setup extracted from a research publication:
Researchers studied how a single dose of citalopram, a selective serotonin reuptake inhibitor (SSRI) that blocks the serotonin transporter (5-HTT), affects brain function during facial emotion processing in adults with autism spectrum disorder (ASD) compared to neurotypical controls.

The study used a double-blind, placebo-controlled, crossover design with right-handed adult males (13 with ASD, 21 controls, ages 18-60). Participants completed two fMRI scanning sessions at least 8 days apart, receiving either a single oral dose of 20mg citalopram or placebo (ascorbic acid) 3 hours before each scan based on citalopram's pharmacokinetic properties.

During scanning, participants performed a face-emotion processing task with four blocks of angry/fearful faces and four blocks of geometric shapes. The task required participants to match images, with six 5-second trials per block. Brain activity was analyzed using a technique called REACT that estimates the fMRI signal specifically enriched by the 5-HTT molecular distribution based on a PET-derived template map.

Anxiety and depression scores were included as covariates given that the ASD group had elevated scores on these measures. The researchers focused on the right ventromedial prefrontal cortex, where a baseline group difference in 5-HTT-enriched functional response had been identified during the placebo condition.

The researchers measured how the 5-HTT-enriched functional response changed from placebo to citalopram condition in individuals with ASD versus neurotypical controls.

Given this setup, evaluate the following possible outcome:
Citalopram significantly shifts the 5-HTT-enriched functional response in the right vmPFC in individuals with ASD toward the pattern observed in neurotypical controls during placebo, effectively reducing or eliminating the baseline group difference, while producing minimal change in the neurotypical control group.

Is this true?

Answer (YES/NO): YES